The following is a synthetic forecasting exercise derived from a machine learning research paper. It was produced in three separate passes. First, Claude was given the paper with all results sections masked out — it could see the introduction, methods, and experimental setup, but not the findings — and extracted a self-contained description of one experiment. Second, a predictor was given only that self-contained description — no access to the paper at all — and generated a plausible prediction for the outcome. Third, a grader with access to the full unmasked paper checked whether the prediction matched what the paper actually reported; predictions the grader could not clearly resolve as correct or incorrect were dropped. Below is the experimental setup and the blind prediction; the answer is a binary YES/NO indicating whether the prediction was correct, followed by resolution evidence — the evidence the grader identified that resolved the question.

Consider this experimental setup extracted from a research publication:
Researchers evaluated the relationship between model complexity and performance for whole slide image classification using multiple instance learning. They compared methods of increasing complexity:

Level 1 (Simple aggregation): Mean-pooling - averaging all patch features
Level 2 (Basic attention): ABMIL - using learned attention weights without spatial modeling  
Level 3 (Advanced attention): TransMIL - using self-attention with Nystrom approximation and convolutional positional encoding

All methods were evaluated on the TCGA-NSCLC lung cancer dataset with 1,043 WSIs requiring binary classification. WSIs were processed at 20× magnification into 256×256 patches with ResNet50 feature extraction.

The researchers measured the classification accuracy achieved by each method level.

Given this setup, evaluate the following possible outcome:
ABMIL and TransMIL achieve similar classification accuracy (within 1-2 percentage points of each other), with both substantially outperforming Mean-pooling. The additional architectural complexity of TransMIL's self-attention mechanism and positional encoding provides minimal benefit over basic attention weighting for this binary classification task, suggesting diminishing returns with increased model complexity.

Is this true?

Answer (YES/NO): NO